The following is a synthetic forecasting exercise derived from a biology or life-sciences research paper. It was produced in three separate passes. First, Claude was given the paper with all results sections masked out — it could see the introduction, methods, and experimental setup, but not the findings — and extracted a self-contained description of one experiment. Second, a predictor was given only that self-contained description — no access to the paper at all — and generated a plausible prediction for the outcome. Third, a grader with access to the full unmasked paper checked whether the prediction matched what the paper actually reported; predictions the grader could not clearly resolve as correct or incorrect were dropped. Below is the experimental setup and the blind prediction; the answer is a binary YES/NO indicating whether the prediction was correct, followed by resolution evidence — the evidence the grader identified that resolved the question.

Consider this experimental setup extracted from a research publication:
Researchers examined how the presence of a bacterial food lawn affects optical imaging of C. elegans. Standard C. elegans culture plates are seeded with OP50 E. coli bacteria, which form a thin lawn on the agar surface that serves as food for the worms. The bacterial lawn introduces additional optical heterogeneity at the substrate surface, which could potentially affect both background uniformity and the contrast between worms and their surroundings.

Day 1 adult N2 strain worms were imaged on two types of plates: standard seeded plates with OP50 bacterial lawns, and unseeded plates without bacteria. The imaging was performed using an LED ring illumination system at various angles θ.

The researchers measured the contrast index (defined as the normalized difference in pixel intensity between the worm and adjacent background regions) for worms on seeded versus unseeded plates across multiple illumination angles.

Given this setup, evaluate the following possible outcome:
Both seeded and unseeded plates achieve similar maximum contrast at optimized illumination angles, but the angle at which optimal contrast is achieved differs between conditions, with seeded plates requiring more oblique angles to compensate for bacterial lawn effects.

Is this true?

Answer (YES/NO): NO